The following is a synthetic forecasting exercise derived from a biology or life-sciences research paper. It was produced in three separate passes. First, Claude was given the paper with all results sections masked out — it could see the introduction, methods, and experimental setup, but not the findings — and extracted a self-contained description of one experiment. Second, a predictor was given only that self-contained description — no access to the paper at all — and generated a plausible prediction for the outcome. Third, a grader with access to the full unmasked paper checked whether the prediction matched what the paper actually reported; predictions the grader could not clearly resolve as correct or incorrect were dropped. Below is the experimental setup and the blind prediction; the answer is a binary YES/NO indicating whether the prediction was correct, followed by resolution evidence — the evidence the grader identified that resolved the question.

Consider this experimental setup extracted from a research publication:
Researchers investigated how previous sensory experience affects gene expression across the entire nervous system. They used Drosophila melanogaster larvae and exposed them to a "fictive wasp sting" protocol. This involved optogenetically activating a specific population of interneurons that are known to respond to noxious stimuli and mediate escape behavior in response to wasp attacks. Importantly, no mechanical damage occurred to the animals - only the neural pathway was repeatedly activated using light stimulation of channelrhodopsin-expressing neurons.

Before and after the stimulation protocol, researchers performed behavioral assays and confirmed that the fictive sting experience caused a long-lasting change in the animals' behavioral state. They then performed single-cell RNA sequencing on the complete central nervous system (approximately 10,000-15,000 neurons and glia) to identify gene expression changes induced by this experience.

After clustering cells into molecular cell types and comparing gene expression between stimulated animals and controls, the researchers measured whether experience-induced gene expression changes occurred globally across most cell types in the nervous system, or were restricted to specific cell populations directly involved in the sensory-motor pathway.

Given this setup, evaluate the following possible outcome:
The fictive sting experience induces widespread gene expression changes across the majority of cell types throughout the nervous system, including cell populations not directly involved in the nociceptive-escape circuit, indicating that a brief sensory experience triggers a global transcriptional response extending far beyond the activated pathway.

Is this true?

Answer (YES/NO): YES